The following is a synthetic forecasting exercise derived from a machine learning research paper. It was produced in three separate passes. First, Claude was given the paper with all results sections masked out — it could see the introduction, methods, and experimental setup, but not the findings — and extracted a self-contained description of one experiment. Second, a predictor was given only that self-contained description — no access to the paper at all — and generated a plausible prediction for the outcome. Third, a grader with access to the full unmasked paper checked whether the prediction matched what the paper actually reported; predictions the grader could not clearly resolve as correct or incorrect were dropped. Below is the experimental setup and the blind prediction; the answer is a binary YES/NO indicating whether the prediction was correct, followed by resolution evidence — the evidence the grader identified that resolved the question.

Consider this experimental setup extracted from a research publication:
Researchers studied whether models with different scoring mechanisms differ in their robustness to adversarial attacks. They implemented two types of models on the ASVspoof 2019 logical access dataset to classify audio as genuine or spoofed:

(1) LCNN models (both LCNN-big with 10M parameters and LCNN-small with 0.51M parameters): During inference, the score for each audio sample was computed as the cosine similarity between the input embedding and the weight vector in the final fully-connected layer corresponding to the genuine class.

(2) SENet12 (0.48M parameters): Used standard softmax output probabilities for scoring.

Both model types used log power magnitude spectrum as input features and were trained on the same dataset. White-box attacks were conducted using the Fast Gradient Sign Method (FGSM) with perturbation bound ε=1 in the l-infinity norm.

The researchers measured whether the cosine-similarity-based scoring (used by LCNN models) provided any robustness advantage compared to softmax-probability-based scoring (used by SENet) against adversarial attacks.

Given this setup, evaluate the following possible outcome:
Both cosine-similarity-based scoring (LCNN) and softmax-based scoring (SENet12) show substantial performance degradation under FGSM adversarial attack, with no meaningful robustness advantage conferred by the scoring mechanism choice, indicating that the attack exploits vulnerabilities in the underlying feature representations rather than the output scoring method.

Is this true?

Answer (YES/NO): NO